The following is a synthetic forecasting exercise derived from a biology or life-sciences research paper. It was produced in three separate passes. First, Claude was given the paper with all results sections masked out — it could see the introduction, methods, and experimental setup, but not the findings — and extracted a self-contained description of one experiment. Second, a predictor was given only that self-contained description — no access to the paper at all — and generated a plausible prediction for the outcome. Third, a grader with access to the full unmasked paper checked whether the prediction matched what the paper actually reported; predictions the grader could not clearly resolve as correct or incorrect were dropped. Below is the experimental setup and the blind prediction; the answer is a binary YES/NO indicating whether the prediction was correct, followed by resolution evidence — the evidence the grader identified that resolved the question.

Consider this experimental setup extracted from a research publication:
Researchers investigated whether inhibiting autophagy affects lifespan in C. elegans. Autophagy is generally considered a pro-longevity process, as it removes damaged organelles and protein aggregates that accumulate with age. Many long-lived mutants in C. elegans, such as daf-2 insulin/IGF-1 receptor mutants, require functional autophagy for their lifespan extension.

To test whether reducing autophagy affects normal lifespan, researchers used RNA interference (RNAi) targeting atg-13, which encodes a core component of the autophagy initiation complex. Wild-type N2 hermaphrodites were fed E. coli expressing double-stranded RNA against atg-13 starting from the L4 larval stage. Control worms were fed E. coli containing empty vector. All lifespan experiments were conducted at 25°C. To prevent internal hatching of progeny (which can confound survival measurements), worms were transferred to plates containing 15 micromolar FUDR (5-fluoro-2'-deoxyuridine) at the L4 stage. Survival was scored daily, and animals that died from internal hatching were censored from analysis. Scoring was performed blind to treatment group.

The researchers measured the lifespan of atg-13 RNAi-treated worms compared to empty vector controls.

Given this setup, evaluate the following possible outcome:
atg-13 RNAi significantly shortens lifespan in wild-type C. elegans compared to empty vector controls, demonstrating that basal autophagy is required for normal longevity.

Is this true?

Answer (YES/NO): NO